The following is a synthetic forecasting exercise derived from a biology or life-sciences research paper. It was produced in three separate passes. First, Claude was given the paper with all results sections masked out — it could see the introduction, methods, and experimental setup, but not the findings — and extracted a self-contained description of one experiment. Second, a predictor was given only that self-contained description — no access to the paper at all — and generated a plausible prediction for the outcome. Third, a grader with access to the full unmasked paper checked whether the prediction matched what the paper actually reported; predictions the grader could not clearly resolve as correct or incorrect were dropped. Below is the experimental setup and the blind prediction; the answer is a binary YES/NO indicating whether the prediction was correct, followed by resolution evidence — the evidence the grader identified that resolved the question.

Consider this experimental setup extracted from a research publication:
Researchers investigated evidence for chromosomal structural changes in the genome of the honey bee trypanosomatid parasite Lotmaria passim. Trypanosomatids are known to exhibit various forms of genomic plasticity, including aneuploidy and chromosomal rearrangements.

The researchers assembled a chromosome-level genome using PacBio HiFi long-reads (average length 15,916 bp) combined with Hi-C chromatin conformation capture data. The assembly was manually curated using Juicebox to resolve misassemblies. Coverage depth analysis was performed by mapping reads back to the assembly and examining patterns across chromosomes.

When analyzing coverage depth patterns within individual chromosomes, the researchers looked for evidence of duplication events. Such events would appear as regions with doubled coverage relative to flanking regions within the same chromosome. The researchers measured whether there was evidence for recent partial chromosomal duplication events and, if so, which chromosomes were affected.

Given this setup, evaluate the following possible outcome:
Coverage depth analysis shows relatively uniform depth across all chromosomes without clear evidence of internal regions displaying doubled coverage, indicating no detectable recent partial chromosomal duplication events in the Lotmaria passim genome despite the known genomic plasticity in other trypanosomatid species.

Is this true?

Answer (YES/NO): NO